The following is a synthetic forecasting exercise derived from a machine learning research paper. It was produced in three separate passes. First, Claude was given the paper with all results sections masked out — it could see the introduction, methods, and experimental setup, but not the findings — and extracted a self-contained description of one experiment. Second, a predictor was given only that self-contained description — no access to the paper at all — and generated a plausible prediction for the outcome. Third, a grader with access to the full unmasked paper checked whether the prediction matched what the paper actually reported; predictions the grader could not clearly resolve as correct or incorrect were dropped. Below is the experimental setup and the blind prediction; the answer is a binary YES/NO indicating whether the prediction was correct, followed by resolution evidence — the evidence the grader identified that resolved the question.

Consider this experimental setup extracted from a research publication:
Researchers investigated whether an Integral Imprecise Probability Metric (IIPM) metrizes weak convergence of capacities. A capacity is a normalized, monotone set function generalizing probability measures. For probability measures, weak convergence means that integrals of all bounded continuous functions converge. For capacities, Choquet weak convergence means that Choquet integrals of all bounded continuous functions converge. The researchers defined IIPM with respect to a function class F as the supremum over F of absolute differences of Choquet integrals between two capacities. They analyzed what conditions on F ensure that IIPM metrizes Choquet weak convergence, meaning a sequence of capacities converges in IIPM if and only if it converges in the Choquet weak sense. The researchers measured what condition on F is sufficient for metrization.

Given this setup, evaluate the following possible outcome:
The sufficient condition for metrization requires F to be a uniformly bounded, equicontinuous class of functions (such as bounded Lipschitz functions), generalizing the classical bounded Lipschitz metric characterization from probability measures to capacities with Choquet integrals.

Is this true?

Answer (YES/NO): NO